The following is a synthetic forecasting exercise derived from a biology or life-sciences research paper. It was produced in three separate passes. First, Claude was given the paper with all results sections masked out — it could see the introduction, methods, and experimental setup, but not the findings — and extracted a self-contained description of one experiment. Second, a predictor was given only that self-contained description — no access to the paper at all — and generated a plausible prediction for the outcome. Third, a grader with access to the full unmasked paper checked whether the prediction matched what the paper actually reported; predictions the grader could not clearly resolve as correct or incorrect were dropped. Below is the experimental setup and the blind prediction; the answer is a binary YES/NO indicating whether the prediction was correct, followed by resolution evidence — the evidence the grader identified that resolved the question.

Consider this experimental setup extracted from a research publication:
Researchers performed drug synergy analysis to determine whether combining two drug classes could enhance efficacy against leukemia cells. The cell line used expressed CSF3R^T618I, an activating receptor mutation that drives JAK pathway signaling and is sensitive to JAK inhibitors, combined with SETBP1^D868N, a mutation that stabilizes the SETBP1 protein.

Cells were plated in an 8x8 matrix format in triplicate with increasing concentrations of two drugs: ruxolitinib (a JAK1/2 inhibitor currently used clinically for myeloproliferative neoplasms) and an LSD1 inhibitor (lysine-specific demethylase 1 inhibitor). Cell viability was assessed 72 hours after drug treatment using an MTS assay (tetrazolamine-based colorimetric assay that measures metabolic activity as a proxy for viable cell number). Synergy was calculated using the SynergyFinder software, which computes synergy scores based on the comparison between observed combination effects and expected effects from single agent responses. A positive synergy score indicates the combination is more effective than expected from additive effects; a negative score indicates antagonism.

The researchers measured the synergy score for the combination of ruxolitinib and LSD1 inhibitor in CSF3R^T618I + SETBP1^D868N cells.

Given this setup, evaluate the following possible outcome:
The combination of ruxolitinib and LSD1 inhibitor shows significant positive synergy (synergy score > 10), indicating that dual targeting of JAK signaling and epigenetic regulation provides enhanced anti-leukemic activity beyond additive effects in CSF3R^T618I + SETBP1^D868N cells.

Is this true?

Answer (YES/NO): YES